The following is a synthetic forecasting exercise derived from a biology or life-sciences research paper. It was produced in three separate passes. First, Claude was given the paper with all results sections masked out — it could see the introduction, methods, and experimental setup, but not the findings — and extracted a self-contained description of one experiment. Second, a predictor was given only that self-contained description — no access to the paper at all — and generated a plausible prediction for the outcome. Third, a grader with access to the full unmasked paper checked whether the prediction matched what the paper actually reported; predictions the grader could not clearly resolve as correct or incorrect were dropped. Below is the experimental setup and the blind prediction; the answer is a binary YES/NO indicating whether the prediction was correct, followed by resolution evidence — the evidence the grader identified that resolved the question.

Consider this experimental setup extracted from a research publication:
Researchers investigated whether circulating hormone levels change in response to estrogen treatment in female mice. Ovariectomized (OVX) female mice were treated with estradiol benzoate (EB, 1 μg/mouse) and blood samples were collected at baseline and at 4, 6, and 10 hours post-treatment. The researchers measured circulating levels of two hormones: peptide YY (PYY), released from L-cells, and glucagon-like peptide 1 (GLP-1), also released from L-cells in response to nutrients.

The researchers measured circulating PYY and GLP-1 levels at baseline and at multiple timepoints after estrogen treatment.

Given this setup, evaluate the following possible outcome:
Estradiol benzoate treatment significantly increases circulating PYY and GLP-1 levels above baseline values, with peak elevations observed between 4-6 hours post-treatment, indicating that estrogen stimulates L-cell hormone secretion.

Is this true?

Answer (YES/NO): NO